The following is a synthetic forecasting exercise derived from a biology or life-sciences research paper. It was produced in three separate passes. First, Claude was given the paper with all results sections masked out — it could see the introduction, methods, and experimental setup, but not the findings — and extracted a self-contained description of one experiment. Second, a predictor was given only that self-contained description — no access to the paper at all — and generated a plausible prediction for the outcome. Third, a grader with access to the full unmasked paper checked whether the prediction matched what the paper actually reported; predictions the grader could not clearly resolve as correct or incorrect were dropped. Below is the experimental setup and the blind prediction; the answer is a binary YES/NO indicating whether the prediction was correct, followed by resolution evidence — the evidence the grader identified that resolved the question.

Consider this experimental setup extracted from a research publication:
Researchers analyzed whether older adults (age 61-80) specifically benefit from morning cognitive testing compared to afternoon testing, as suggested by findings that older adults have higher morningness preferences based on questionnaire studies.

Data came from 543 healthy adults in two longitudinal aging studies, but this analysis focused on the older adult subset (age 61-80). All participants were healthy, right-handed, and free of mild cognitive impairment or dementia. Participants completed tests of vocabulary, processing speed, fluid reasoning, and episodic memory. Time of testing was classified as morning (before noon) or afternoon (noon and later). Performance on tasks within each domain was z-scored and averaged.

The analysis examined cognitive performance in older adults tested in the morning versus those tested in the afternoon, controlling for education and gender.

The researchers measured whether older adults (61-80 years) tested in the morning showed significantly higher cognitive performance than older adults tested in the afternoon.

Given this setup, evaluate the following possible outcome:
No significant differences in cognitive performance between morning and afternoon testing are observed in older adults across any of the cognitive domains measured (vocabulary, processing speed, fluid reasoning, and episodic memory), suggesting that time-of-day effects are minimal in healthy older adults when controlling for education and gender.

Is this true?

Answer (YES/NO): YES